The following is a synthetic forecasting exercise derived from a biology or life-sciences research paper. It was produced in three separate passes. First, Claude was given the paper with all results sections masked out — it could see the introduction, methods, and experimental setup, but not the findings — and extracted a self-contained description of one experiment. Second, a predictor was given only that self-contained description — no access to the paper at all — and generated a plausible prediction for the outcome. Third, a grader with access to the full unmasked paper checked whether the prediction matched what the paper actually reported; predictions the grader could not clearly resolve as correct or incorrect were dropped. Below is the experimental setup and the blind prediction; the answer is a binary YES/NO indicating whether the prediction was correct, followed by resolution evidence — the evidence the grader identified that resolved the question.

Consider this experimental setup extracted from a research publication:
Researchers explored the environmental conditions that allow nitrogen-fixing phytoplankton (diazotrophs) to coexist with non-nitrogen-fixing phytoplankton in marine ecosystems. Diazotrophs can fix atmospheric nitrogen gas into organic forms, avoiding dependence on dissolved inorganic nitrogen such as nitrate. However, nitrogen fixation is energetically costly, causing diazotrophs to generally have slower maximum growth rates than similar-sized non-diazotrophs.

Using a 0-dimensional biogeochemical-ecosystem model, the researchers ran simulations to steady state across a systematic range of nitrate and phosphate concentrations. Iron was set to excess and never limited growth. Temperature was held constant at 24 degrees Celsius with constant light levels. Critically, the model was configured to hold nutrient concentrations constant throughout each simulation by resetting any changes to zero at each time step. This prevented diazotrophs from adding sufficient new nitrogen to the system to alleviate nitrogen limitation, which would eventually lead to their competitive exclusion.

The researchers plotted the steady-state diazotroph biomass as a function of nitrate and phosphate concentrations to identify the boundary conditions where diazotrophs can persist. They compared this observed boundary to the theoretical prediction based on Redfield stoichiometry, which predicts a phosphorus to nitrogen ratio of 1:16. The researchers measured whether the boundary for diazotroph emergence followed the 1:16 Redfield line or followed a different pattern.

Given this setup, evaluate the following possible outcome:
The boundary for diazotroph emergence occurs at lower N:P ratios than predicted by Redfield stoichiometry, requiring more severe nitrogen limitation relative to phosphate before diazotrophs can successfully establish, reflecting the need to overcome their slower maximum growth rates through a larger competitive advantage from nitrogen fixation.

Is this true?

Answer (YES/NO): YES